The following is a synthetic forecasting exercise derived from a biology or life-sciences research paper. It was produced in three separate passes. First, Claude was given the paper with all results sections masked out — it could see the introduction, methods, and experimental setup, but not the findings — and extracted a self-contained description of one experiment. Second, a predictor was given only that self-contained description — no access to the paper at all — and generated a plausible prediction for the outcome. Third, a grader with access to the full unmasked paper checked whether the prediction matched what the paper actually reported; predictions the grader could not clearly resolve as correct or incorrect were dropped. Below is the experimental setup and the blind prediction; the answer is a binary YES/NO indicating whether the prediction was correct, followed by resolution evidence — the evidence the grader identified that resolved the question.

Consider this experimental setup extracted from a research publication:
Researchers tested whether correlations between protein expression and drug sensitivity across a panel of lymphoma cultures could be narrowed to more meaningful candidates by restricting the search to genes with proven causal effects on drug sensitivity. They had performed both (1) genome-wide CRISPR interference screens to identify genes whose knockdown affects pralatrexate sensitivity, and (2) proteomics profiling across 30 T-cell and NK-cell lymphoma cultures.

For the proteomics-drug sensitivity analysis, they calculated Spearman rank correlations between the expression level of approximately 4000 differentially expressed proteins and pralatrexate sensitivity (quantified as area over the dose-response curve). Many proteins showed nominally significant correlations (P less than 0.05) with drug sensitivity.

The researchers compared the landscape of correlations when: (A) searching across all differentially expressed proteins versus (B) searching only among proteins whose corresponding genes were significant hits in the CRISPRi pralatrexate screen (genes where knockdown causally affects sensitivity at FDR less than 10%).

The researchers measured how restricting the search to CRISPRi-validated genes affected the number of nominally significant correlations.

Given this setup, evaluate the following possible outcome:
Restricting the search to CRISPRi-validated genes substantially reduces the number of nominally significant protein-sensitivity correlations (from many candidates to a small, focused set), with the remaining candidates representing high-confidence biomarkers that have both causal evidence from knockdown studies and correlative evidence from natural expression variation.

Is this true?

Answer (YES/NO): YES